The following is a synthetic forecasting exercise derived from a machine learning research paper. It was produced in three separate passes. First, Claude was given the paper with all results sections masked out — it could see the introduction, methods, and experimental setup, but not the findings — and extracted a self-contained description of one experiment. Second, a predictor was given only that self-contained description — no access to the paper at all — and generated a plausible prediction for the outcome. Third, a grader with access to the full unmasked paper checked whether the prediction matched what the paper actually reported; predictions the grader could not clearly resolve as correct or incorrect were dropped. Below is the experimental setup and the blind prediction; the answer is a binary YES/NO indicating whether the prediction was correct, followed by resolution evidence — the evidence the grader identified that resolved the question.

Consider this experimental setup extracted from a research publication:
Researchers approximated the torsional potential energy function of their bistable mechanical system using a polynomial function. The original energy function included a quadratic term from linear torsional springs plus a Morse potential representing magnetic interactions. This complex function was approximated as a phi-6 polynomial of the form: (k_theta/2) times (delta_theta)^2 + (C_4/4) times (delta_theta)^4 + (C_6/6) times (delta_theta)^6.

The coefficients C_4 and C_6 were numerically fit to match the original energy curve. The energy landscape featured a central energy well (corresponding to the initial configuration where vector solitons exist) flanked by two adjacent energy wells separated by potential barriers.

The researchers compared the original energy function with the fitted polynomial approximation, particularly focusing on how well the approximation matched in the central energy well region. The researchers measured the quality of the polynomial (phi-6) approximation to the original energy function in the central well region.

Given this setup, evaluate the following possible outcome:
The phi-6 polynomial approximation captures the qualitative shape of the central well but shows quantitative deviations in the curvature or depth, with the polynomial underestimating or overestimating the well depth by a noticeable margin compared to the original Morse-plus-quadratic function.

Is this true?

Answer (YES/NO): NO